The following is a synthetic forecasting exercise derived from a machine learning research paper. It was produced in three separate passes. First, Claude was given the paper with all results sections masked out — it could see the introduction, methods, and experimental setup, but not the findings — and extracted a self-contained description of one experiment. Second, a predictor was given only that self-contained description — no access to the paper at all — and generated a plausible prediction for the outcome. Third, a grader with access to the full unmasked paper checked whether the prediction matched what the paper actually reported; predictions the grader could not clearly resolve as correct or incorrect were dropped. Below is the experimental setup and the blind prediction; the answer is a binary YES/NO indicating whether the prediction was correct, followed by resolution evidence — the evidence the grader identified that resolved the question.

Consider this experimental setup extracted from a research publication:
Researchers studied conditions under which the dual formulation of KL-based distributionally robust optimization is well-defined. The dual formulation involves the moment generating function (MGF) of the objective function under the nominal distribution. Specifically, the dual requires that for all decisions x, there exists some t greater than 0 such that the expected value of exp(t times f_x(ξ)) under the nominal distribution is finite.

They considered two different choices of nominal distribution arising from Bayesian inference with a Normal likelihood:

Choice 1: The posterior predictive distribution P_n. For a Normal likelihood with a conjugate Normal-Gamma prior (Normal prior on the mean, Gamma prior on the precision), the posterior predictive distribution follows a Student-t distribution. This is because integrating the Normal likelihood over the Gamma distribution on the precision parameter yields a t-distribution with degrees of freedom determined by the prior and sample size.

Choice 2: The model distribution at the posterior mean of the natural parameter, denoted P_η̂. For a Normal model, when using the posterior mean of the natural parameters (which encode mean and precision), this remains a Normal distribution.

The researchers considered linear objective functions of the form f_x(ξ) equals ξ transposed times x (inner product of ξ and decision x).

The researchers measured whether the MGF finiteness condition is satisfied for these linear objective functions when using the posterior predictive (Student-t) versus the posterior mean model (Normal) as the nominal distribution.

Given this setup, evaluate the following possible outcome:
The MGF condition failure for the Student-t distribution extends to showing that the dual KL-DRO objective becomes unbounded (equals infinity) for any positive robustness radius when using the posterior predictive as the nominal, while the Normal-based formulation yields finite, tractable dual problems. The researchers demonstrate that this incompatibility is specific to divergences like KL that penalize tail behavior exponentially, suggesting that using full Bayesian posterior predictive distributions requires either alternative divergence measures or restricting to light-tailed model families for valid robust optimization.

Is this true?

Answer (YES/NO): NO